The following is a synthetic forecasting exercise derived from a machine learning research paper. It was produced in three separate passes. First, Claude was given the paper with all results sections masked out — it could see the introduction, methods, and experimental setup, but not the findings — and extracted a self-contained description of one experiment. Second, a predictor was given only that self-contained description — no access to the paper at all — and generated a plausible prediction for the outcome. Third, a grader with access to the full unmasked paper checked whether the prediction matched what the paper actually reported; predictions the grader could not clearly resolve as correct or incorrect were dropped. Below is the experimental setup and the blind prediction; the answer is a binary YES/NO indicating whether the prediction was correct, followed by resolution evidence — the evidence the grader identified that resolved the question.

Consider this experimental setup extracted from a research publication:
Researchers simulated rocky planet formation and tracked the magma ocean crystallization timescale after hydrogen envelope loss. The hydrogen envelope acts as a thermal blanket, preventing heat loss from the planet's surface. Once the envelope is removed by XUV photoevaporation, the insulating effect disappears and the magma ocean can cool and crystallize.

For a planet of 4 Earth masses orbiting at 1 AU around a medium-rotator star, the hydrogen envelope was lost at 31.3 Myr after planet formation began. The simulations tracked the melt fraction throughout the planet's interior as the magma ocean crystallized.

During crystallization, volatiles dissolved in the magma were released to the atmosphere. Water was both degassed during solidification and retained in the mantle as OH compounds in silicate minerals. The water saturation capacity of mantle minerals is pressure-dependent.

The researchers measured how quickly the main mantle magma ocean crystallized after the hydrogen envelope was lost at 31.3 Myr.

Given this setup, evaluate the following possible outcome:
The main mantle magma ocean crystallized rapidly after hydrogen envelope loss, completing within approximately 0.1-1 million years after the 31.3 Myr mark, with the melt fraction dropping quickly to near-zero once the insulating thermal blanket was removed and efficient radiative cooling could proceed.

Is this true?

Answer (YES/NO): NO